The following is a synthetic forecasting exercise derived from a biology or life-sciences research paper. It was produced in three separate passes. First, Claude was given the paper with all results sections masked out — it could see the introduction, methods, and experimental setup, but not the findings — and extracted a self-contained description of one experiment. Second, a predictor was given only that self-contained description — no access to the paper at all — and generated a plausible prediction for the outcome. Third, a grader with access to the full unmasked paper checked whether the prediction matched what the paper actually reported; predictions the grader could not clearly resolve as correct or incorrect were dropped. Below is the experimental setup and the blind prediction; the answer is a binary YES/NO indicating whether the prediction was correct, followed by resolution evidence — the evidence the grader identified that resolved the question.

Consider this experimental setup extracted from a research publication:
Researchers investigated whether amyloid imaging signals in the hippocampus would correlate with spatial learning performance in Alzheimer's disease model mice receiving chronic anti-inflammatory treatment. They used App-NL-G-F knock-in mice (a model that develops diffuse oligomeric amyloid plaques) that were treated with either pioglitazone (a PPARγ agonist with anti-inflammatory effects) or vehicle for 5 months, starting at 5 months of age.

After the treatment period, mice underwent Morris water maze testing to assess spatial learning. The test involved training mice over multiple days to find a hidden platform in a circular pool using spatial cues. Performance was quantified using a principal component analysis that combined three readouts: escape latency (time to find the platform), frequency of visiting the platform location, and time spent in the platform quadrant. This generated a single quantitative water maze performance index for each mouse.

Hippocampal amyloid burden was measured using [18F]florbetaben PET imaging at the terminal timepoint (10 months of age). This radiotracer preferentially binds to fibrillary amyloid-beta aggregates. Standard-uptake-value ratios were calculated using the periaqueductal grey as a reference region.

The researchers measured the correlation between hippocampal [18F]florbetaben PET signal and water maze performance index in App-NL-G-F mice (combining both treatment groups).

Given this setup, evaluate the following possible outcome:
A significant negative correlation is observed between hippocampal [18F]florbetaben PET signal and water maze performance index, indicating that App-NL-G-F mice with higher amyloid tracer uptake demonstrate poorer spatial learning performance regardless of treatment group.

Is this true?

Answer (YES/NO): NO